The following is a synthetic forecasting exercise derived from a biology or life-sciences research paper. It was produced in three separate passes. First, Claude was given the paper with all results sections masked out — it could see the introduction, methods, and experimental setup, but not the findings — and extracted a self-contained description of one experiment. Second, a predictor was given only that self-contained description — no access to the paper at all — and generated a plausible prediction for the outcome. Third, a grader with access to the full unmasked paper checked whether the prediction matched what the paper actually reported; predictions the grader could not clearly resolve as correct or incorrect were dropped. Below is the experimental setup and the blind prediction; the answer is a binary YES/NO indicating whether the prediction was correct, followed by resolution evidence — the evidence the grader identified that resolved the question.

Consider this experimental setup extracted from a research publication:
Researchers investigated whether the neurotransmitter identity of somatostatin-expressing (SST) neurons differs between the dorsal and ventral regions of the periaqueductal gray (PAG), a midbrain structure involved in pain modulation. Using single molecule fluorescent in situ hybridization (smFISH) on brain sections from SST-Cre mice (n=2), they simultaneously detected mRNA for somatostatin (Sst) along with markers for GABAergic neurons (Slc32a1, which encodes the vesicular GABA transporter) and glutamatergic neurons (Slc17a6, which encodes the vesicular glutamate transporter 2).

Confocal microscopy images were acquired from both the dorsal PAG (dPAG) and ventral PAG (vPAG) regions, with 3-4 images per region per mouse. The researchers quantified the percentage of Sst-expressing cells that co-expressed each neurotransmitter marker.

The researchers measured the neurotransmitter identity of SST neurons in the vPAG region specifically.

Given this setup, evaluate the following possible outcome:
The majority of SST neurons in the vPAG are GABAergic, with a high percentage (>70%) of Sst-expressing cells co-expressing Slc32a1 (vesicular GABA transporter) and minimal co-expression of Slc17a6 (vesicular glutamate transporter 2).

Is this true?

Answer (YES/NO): NO